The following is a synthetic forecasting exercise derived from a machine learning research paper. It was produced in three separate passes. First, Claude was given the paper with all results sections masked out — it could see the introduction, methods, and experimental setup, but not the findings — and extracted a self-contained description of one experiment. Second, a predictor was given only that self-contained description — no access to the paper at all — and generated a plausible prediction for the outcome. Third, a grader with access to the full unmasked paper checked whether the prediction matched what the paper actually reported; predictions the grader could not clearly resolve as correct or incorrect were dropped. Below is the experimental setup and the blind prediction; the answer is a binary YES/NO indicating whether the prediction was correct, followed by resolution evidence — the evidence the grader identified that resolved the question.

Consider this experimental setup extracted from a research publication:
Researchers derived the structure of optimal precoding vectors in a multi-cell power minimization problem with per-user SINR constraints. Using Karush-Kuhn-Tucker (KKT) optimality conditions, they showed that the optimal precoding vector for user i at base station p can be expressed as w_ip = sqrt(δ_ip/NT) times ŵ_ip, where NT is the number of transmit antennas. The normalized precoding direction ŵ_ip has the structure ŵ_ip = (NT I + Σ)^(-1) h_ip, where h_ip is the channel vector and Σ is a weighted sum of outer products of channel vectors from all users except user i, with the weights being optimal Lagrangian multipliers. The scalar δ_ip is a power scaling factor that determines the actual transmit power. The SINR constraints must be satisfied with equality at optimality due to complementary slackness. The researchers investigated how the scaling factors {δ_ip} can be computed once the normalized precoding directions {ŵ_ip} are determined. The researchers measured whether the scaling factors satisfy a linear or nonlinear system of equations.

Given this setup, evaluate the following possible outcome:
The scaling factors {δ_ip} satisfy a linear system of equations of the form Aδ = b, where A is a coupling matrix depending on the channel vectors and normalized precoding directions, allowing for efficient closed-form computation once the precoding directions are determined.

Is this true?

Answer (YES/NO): YES